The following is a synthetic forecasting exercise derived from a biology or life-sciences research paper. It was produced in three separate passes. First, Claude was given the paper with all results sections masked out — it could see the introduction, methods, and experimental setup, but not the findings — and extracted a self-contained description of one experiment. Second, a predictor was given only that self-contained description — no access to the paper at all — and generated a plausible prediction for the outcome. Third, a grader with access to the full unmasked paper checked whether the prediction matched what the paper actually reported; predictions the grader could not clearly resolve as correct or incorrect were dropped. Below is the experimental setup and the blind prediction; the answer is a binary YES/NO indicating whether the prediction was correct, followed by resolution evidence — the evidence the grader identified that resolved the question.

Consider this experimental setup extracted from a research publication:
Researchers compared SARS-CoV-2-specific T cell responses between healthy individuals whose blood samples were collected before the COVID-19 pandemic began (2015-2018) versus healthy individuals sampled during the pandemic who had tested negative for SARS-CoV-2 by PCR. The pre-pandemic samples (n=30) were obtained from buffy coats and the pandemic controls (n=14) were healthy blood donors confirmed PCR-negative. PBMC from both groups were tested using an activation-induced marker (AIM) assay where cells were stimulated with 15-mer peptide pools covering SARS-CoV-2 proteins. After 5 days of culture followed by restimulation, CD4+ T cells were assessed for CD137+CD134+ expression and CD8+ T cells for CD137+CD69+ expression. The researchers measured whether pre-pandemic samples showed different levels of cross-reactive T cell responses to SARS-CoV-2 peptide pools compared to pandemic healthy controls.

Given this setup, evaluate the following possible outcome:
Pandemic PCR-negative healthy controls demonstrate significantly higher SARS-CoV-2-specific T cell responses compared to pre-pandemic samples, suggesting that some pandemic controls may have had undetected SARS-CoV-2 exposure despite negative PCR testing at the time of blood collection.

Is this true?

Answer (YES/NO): NO